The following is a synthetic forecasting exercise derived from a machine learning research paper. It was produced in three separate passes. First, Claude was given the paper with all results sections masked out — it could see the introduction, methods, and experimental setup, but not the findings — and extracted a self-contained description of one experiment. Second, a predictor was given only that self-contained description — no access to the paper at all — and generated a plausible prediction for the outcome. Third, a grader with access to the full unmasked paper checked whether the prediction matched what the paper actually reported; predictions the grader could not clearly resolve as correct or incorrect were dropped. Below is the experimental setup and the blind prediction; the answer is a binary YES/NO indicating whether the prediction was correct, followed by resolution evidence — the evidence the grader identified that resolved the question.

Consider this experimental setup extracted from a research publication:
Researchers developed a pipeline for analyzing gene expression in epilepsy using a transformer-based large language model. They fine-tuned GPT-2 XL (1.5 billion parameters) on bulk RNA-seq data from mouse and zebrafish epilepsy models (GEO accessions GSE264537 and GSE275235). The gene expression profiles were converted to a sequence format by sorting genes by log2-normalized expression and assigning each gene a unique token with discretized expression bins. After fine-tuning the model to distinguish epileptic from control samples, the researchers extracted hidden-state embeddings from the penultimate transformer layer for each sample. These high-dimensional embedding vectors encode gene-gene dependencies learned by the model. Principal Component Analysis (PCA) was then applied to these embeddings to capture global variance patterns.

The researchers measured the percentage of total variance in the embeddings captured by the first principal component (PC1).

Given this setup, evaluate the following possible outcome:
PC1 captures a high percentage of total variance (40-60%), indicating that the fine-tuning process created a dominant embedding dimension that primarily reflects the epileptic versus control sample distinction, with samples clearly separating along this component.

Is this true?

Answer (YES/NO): NO